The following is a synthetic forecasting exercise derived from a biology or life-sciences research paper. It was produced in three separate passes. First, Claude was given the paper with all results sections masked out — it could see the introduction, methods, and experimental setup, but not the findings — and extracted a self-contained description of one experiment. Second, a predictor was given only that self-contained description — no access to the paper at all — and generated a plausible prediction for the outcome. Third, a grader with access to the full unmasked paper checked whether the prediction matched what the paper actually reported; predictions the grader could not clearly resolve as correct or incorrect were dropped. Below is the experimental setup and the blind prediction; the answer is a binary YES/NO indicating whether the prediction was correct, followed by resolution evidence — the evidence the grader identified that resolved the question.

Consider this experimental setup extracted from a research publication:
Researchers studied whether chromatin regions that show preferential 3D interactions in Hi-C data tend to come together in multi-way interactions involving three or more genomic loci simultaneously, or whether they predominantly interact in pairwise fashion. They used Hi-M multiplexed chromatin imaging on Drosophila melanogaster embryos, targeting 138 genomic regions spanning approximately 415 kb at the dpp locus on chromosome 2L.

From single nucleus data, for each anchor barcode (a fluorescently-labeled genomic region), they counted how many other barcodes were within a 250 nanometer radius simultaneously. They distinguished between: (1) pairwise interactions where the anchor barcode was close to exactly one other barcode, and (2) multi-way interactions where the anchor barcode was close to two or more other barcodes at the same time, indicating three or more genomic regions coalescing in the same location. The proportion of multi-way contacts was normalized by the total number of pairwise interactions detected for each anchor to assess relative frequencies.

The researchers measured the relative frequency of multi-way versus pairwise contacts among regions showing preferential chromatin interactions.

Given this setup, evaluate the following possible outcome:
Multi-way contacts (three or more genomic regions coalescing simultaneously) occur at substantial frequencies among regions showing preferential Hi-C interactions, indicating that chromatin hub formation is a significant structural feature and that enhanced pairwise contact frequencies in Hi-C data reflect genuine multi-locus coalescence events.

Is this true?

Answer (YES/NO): NO